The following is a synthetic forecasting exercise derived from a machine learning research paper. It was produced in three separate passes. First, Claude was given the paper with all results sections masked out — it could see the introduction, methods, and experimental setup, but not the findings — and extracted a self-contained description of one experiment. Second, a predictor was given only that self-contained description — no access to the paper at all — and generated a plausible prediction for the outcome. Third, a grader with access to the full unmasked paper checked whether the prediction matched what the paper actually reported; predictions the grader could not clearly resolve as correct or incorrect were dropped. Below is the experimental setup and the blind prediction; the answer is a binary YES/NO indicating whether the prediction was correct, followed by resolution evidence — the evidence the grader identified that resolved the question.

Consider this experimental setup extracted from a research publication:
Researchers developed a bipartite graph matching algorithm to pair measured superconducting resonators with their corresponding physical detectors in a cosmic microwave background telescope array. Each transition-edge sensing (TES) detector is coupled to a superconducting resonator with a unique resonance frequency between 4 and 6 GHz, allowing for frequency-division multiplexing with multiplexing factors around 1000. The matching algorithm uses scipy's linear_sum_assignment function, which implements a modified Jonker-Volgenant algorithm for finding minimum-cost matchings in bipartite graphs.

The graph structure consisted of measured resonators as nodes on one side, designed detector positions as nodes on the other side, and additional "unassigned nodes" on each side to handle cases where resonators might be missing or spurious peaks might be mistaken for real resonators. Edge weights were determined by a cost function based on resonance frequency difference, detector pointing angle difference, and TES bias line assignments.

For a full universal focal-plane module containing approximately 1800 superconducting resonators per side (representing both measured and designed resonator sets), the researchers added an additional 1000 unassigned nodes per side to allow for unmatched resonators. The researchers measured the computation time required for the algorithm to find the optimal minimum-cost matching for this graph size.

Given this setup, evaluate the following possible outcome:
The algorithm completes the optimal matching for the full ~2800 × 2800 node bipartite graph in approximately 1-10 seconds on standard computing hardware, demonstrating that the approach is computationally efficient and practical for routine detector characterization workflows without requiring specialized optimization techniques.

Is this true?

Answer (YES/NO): NO